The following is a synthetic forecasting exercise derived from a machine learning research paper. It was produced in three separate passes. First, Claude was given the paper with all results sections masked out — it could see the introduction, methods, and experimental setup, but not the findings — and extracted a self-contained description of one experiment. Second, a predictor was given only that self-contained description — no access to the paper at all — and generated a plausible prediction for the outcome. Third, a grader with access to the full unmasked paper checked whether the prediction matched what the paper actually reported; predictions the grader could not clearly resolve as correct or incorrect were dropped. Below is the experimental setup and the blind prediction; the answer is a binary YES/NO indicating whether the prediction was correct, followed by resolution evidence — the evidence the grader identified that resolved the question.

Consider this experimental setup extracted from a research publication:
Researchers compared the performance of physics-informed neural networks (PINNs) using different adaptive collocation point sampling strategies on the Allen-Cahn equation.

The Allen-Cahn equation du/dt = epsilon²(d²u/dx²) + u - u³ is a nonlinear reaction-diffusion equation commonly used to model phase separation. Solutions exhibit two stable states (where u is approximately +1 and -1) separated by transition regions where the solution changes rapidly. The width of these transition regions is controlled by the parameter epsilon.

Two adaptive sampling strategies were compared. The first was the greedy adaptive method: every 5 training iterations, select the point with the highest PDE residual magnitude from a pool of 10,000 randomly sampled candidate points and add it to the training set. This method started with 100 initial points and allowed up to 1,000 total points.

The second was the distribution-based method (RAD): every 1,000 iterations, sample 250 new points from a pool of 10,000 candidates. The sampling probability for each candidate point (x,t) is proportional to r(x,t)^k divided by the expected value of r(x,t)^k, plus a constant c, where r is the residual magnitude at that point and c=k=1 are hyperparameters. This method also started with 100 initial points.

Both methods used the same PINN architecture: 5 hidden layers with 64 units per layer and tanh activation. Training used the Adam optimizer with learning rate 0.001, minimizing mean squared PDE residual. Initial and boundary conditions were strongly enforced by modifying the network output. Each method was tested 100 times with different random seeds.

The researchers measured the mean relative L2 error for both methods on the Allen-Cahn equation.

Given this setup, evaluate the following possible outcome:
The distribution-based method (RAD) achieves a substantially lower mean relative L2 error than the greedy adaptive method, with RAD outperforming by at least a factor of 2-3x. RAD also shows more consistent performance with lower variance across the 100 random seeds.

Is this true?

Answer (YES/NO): YES